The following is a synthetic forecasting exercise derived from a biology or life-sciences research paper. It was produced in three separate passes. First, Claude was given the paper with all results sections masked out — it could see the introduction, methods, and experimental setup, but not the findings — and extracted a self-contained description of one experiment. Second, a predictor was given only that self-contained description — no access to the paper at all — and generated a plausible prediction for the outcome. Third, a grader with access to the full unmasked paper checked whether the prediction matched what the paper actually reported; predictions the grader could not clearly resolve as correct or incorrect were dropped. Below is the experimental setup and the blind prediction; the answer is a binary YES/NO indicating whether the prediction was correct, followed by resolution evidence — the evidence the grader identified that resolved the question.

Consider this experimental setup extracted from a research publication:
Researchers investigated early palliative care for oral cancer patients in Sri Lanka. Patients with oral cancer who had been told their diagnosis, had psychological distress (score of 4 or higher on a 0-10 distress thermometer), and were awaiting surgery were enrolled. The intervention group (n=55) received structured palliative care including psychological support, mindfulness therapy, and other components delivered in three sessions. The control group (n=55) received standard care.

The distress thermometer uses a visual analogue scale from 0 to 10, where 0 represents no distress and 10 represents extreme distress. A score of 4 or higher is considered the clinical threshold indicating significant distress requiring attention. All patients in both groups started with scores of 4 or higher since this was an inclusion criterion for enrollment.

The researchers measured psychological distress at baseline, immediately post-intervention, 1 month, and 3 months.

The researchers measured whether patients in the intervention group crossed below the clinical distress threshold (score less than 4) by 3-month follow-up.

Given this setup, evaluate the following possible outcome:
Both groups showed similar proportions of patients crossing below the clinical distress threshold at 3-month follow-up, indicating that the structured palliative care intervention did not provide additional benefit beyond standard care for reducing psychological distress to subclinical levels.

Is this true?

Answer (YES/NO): NO